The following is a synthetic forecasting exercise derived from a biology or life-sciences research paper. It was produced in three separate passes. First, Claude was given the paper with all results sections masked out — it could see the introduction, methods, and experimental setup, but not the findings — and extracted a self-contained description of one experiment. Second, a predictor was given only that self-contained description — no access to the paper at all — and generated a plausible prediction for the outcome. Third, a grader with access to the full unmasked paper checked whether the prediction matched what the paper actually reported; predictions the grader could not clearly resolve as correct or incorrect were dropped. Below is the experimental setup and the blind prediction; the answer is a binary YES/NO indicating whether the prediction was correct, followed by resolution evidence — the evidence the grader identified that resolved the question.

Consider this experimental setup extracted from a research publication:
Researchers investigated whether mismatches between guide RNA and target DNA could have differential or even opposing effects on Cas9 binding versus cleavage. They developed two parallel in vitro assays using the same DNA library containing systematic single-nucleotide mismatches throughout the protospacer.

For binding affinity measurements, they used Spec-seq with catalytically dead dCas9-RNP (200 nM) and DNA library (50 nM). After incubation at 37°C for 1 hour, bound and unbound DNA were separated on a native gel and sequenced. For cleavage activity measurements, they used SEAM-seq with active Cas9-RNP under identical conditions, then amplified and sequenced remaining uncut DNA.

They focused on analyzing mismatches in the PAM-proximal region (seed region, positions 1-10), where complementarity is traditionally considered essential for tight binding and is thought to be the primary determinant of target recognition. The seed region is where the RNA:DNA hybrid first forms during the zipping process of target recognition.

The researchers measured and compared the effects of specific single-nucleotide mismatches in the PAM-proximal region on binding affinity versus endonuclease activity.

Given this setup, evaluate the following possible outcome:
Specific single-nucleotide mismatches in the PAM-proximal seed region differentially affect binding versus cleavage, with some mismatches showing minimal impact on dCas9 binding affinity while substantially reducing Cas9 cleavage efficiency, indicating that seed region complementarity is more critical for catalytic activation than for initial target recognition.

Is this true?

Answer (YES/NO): NO